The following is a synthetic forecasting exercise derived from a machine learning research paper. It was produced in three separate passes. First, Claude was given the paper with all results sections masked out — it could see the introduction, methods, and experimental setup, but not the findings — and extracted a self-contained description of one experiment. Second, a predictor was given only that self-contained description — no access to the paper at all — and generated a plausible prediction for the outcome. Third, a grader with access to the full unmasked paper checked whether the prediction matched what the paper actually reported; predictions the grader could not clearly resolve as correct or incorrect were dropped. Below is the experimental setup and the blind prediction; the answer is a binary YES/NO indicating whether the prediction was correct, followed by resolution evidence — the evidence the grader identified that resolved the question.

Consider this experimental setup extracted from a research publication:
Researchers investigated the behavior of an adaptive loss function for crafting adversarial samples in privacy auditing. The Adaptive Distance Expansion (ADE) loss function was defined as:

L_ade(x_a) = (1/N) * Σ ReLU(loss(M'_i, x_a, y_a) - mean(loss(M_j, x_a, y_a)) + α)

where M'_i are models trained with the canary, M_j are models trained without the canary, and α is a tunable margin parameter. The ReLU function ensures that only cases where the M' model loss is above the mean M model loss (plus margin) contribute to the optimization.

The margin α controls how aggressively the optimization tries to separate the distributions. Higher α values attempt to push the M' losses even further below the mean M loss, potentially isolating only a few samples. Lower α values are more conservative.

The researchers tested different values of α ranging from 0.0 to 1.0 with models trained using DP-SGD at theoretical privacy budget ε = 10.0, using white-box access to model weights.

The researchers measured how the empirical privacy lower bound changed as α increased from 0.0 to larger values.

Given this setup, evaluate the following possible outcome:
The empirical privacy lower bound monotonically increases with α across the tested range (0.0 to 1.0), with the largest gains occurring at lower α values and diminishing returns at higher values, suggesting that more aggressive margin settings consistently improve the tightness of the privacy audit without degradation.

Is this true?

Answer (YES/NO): NO